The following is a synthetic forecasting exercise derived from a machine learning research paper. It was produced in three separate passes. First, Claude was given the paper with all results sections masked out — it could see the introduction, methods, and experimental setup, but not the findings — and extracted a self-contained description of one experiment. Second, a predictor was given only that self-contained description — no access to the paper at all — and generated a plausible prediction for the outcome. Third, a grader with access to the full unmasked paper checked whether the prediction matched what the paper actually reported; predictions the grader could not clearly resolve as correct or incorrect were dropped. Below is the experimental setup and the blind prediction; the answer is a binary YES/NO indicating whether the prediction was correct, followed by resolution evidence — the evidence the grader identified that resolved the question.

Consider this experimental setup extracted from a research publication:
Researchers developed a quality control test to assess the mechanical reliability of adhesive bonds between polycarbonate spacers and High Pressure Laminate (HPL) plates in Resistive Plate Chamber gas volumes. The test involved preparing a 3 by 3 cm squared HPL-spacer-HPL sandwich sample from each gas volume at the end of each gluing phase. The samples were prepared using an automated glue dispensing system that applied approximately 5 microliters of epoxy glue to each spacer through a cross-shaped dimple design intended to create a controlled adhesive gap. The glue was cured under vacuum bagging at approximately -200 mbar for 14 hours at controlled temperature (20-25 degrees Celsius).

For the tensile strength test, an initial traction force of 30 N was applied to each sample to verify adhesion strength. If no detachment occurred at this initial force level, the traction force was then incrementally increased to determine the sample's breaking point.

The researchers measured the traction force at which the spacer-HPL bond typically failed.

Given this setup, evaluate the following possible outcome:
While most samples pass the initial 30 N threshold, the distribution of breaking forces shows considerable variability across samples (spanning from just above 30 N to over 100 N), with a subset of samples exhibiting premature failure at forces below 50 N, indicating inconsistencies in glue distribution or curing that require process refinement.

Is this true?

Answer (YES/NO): NO